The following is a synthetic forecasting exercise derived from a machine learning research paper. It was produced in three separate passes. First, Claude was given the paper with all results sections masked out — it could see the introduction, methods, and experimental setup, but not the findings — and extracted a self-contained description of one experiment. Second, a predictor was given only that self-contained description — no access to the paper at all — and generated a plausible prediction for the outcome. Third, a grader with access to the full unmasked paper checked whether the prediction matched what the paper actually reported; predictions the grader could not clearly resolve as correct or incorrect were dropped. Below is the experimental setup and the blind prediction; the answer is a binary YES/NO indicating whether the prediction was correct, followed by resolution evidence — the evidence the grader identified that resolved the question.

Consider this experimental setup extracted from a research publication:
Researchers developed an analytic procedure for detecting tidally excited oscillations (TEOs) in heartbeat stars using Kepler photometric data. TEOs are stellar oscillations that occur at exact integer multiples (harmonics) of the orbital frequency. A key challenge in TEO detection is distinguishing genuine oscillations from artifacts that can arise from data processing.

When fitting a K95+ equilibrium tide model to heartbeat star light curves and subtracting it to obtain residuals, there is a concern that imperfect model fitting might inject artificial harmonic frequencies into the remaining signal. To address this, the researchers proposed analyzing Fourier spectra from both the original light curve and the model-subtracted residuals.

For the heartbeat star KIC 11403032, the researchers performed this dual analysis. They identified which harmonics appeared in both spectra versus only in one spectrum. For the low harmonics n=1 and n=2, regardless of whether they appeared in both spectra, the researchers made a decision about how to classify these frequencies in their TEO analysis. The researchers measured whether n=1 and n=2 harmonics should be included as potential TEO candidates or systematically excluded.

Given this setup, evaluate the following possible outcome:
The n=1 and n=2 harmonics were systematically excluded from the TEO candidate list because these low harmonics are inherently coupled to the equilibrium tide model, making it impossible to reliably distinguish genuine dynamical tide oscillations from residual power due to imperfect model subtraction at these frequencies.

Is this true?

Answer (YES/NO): YES